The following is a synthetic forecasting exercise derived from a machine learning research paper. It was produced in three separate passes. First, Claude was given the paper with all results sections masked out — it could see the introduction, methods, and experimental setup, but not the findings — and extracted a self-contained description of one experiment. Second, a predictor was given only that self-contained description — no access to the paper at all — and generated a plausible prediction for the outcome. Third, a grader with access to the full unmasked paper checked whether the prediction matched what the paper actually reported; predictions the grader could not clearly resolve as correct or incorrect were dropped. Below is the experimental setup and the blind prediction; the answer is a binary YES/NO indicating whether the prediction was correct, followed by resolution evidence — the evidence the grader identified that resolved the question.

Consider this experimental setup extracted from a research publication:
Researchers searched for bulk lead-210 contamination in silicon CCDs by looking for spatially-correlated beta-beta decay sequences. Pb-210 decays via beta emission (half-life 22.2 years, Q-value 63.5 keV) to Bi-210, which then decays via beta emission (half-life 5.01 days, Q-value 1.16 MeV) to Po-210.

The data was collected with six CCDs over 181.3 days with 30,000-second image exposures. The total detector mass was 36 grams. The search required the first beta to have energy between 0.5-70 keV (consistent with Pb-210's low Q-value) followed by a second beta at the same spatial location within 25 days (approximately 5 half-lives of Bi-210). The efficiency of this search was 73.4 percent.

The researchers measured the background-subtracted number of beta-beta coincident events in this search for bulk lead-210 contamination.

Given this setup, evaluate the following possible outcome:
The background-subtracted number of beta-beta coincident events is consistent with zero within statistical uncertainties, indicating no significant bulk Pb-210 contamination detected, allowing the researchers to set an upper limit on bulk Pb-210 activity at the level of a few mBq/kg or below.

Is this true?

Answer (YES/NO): NO